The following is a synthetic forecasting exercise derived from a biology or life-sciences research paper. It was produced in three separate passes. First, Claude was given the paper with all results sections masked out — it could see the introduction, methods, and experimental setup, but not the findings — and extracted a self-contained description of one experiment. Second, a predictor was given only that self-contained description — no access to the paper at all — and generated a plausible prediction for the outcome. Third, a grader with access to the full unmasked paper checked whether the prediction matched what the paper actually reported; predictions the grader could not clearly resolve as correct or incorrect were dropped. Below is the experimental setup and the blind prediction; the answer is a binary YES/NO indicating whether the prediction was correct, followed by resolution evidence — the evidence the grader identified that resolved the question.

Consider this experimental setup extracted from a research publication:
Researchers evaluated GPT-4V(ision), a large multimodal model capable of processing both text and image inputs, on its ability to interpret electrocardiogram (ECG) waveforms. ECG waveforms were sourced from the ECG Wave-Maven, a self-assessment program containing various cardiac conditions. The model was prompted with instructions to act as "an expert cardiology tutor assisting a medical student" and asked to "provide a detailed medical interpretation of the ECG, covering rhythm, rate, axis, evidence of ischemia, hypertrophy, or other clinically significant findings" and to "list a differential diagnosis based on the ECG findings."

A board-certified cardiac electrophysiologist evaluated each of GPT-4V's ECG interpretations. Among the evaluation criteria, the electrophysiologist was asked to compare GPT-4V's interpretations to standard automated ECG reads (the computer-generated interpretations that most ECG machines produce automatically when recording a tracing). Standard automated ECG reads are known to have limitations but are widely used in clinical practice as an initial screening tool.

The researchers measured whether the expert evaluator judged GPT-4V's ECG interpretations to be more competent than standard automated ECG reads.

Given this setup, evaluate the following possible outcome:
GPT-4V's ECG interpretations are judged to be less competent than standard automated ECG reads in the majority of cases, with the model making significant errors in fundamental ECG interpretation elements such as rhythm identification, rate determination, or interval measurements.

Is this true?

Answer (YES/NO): YES